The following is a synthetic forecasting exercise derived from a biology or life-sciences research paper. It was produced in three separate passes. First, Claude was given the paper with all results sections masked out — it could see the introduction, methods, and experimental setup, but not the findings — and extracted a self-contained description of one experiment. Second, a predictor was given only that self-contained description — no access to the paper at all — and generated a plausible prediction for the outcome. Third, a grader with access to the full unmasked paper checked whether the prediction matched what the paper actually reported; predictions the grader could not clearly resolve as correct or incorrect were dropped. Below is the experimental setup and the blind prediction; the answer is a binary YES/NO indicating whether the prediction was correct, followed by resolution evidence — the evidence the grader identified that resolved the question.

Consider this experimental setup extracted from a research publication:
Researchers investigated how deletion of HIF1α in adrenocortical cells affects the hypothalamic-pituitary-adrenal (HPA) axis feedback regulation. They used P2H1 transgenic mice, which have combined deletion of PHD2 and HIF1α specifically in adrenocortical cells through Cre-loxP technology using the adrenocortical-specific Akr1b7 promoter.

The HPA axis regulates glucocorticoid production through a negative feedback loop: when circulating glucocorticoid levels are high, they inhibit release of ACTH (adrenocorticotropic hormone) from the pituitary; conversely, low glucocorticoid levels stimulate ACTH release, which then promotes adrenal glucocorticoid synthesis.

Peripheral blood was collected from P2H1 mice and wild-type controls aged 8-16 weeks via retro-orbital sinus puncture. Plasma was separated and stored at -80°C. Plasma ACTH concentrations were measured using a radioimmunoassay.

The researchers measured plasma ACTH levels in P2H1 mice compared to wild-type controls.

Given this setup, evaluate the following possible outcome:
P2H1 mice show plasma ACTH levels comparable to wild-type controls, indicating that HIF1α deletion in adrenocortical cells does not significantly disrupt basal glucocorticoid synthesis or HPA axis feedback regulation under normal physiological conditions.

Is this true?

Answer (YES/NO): NO